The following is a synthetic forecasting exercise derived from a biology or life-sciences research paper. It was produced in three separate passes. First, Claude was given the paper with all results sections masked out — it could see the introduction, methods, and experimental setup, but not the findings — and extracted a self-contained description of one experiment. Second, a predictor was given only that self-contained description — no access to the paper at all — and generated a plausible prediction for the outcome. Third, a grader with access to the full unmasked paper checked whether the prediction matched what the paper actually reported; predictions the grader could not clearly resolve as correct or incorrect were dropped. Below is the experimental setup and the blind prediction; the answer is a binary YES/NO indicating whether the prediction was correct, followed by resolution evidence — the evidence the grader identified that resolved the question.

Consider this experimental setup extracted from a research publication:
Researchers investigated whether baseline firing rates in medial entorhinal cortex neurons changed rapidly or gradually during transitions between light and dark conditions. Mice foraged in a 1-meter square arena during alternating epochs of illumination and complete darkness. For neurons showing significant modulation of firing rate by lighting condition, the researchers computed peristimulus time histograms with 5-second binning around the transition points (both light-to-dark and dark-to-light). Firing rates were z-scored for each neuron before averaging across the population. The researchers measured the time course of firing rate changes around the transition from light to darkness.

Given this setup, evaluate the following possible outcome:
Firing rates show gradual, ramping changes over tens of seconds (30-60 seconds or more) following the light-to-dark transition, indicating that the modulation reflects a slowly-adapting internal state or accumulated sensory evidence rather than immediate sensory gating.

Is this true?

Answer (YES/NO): NO